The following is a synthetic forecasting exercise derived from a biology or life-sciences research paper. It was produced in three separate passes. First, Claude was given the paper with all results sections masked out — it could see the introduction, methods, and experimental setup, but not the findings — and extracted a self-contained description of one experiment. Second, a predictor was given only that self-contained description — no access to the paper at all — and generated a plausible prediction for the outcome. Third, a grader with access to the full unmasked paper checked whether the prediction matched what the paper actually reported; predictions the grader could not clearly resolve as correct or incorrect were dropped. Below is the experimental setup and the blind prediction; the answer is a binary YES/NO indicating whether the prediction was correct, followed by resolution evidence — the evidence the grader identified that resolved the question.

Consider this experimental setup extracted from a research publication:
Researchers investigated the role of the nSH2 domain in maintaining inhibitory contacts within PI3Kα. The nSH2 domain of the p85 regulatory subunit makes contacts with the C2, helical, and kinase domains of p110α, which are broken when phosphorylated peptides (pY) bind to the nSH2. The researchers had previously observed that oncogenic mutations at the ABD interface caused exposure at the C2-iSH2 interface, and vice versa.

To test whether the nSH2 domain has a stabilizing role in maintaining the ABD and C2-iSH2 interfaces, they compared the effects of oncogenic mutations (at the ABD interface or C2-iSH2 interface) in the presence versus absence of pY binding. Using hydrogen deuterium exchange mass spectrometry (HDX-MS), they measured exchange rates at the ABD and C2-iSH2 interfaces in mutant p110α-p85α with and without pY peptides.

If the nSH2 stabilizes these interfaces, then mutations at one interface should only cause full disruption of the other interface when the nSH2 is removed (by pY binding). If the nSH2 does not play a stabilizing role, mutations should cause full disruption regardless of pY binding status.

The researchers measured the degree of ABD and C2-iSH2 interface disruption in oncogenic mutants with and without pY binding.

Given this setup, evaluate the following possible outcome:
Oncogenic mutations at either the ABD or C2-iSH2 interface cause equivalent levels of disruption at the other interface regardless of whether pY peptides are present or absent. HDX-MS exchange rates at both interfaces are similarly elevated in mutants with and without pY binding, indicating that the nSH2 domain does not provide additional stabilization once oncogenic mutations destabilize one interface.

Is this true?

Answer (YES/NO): NO